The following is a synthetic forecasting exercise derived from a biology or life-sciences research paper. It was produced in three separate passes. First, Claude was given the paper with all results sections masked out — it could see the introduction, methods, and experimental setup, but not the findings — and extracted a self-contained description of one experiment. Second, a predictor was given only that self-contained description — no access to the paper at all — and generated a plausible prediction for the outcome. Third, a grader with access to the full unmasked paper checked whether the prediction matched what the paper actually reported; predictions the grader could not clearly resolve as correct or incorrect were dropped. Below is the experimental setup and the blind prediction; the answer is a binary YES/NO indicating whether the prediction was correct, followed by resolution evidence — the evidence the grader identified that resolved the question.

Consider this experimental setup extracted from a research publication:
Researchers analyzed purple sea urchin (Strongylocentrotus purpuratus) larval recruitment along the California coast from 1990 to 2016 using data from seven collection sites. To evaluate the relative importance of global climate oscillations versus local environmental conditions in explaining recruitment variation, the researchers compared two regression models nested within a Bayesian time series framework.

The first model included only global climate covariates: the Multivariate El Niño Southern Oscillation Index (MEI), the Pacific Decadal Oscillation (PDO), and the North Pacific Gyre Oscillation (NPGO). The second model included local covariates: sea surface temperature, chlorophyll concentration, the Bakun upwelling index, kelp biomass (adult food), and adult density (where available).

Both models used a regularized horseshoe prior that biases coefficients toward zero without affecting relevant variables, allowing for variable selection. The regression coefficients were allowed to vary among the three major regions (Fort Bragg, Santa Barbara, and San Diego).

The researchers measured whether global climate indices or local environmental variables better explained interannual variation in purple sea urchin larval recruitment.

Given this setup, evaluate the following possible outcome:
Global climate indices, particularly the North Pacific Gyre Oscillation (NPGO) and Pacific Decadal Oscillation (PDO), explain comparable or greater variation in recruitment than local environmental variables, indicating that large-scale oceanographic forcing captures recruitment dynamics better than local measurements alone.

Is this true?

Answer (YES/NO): NO